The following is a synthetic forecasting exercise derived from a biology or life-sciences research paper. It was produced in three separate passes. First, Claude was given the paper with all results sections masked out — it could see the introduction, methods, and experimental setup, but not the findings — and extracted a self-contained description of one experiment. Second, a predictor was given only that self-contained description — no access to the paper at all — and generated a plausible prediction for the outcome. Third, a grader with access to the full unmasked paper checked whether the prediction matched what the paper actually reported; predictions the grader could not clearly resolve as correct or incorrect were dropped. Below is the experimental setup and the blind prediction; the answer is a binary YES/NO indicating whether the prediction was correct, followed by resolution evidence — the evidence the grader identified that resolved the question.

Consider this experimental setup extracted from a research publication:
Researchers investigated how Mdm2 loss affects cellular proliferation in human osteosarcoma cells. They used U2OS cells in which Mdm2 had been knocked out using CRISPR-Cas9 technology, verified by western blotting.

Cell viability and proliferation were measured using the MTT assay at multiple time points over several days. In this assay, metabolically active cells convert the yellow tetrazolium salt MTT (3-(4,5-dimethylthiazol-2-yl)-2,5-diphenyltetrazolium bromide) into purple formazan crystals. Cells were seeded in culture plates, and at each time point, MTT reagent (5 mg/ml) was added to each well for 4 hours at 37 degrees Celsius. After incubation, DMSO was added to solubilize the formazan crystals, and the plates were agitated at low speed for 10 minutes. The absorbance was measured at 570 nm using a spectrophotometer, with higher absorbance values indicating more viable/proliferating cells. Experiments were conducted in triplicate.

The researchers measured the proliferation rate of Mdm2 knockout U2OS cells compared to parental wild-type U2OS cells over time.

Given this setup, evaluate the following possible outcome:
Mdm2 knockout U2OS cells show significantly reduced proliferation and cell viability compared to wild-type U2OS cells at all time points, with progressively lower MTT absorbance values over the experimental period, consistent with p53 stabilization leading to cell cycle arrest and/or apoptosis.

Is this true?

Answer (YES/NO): NO